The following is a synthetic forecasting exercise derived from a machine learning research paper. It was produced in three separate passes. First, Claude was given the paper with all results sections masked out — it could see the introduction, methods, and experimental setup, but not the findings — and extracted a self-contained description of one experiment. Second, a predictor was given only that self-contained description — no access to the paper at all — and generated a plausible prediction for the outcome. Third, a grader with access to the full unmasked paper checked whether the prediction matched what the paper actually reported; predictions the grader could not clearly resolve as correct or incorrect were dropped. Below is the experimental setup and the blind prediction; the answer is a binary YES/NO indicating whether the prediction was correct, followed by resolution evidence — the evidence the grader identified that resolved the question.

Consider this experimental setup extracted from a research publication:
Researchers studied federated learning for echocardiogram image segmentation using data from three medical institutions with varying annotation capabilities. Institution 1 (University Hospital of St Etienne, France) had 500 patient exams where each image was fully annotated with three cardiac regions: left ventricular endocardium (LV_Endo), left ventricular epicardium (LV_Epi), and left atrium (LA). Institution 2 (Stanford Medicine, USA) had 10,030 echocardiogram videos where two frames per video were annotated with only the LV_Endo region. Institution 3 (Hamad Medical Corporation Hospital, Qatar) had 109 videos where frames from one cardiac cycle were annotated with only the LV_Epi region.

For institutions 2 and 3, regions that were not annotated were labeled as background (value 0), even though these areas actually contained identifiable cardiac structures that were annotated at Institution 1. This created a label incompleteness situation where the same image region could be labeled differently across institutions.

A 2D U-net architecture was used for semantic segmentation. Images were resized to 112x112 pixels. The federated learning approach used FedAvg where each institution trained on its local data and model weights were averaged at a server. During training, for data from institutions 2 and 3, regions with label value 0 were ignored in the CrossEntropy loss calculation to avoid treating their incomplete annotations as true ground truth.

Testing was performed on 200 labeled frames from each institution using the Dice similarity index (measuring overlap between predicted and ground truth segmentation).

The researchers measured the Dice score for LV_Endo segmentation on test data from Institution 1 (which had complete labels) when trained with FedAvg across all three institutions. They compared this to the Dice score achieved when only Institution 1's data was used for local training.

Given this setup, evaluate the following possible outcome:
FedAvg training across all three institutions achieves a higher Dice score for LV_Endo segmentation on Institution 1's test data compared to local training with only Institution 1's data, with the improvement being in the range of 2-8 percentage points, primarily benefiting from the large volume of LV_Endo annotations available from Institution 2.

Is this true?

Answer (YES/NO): NO